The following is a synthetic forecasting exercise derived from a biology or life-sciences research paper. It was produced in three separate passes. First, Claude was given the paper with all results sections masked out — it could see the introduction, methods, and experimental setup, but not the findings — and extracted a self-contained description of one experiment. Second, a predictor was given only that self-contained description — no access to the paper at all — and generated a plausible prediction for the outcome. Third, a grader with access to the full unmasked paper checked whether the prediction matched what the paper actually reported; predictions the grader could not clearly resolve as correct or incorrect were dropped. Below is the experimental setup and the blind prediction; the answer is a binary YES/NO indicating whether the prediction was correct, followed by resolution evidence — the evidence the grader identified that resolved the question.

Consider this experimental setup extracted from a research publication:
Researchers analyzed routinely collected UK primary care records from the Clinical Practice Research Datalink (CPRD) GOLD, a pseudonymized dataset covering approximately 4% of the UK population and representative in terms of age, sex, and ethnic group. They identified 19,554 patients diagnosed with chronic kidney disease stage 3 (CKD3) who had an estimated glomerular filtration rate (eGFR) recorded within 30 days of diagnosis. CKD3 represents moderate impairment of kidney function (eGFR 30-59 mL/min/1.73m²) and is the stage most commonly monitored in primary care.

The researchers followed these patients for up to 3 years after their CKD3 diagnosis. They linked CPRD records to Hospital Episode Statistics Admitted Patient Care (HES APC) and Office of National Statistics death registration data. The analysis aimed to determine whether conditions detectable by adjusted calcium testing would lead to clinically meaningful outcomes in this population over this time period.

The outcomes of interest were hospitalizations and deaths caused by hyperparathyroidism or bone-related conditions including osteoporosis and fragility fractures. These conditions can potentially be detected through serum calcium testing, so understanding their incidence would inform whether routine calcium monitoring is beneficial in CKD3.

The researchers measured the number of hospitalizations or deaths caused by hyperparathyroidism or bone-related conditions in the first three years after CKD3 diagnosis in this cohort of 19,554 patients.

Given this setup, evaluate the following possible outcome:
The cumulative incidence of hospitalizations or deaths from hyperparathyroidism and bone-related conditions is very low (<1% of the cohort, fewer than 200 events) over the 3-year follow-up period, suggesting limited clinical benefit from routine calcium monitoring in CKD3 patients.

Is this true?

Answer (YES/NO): YES